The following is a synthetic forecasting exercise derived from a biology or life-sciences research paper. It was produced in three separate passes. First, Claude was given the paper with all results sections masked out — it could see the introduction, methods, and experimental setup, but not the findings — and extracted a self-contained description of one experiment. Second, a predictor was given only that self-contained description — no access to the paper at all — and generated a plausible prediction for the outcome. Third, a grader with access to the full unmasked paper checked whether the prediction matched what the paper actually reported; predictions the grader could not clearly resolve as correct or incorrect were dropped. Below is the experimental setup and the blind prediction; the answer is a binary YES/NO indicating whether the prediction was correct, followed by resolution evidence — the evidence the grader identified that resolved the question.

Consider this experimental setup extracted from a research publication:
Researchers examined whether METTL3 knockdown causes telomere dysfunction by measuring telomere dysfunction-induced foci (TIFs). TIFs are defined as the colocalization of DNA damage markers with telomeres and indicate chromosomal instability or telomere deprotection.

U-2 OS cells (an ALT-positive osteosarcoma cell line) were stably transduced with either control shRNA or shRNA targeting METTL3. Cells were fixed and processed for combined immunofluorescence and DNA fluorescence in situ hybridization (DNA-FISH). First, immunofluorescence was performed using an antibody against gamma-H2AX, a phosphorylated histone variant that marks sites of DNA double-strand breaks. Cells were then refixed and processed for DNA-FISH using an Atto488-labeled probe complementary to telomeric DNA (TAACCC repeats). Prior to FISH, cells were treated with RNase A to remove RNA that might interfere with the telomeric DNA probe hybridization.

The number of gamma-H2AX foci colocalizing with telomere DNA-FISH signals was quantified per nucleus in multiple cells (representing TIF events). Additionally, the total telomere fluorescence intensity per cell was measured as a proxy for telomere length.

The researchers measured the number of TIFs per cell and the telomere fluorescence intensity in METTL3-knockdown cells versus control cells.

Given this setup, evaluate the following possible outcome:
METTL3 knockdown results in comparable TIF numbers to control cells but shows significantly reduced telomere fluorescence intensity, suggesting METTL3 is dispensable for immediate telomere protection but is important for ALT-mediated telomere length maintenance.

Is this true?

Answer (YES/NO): NO